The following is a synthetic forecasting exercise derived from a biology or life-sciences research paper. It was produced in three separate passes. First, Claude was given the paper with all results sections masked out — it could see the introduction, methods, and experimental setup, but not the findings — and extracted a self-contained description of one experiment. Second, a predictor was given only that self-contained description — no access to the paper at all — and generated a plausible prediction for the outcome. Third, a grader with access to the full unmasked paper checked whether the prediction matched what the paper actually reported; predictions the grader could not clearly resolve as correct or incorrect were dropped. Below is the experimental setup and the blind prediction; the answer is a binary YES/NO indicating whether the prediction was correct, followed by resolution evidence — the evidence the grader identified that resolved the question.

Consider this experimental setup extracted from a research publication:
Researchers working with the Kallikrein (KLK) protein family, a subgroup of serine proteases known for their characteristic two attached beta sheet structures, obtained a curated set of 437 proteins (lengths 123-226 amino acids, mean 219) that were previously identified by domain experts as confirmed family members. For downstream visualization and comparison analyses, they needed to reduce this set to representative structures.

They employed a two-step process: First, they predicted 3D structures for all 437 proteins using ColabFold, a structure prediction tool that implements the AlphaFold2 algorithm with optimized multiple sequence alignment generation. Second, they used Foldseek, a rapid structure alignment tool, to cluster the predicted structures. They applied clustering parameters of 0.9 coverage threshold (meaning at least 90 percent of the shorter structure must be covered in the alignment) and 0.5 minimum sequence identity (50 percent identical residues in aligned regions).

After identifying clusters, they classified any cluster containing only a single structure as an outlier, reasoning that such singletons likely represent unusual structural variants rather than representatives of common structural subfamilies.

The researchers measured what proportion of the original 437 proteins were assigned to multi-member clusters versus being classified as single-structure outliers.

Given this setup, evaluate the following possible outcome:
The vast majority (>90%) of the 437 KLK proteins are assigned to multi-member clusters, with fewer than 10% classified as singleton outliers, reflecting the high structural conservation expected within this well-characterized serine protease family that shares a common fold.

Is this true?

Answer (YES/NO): YES